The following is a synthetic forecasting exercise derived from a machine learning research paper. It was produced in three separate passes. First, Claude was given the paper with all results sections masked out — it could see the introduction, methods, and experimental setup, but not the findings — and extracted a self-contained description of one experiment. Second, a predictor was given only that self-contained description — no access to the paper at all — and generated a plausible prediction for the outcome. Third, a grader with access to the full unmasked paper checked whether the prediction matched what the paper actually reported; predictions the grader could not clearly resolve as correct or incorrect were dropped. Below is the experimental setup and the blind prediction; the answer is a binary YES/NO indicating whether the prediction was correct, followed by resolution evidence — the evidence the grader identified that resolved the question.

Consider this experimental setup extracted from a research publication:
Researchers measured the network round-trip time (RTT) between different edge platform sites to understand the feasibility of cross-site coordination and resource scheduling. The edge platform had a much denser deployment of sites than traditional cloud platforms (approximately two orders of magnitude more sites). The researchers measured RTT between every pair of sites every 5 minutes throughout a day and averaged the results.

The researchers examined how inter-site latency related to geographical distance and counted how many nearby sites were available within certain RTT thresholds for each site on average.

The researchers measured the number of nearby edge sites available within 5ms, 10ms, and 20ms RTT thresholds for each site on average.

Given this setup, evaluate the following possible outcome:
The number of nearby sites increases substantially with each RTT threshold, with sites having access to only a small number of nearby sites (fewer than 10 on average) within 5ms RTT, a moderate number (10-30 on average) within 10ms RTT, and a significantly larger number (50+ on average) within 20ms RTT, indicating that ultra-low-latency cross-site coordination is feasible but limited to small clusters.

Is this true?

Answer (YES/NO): NO